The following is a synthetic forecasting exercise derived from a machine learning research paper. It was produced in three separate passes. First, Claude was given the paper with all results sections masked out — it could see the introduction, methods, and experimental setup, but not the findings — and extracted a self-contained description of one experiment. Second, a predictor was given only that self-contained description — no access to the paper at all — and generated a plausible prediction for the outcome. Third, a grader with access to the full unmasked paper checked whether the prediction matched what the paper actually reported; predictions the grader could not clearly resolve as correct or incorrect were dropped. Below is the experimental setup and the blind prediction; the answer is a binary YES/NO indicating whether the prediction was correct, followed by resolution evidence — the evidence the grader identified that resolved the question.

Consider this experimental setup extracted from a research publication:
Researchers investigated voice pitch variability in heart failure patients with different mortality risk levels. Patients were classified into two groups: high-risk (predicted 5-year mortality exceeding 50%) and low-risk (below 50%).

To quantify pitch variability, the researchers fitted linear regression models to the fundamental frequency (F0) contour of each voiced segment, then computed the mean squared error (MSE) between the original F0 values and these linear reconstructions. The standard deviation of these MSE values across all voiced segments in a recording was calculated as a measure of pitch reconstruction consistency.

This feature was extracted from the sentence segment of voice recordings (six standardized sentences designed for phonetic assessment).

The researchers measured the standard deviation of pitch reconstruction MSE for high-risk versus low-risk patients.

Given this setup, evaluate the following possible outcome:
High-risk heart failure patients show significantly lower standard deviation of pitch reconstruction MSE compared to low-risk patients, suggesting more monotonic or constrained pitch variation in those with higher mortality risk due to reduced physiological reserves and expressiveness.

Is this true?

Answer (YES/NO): NO